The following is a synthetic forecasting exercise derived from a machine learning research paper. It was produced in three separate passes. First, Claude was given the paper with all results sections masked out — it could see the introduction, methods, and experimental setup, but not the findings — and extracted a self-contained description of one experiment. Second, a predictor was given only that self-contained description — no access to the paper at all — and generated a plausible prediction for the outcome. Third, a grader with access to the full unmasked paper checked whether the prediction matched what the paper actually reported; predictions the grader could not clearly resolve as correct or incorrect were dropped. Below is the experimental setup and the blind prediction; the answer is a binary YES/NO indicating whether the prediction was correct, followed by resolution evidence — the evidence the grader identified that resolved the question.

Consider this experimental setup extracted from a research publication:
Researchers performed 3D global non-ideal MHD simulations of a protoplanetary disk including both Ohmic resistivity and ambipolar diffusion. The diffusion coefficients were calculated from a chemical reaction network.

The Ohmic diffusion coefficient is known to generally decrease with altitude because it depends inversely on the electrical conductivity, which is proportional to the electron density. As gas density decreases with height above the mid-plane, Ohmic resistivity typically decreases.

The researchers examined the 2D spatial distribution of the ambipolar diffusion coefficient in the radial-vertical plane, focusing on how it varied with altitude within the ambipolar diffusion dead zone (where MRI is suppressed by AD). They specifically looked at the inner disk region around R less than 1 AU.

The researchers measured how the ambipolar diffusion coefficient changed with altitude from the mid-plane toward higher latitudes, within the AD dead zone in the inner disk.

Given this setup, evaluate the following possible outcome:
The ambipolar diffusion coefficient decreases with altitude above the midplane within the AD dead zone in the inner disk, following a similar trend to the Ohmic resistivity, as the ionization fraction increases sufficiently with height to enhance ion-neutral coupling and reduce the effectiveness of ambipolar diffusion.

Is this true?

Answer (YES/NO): NO